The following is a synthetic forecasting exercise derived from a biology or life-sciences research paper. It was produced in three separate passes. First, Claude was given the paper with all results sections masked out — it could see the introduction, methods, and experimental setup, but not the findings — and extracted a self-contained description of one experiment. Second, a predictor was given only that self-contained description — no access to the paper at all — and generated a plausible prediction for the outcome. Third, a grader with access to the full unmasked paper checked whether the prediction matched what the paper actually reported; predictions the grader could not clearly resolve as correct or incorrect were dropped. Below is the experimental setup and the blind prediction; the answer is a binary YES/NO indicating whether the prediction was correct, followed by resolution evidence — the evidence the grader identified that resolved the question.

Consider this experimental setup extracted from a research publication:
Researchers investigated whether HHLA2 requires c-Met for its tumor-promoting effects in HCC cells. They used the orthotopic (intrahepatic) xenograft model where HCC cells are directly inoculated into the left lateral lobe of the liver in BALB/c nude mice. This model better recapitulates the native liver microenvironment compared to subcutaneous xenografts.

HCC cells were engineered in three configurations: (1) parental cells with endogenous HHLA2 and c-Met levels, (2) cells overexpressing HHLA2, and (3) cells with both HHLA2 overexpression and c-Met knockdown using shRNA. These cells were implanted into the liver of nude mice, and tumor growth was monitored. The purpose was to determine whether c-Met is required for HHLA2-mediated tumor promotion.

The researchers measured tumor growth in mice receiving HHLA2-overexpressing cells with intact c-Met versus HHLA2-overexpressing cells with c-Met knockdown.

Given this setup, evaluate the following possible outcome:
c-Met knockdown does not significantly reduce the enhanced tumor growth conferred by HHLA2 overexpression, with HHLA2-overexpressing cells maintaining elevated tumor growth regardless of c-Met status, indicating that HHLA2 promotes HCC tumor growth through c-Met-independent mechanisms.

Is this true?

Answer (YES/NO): NO